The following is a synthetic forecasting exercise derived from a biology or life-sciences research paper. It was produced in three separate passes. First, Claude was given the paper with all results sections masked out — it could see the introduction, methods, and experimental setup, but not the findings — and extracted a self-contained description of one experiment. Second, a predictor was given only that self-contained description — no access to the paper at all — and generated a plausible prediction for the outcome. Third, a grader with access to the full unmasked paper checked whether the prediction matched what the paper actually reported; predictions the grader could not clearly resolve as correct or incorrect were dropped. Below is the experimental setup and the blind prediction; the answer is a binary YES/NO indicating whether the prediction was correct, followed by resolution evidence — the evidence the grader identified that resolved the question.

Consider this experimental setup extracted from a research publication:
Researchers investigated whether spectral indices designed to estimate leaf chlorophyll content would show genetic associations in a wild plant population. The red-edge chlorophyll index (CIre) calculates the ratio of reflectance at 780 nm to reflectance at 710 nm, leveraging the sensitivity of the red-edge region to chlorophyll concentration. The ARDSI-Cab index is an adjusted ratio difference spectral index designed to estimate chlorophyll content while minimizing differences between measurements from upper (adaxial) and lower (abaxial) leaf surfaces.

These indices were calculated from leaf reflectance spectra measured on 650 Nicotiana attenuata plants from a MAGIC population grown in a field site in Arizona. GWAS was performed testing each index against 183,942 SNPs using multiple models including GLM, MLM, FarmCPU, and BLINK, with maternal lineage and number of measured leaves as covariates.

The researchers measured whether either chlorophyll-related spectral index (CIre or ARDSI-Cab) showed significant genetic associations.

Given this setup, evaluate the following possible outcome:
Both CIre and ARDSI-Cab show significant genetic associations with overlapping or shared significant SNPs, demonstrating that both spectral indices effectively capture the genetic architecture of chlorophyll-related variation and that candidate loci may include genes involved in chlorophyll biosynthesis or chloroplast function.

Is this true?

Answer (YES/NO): NO